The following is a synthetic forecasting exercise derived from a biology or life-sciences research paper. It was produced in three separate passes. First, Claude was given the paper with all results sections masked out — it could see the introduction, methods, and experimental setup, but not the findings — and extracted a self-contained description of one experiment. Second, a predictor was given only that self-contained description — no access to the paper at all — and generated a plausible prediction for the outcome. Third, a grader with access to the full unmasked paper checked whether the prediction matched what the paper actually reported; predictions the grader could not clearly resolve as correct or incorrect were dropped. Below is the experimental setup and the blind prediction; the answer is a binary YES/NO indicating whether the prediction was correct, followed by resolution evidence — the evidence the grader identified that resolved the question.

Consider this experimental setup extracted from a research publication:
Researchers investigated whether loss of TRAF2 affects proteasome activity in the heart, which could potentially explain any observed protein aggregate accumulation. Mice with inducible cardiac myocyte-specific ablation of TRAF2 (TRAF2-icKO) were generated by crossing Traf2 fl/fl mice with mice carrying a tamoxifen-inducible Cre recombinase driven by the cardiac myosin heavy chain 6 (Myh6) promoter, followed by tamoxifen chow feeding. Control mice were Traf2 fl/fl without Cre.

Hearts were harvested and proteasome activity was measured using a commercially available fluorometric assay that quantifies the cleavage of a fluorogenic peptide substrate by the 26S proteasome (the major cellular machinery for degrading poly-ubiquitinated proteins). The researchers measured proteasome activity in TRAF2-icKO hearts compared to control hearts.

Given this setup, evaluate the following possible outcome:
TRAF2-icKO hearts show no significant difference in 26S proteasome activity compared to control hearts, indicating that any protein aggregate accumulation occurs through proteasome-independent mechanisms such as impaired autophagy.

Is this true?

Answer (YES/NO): NO